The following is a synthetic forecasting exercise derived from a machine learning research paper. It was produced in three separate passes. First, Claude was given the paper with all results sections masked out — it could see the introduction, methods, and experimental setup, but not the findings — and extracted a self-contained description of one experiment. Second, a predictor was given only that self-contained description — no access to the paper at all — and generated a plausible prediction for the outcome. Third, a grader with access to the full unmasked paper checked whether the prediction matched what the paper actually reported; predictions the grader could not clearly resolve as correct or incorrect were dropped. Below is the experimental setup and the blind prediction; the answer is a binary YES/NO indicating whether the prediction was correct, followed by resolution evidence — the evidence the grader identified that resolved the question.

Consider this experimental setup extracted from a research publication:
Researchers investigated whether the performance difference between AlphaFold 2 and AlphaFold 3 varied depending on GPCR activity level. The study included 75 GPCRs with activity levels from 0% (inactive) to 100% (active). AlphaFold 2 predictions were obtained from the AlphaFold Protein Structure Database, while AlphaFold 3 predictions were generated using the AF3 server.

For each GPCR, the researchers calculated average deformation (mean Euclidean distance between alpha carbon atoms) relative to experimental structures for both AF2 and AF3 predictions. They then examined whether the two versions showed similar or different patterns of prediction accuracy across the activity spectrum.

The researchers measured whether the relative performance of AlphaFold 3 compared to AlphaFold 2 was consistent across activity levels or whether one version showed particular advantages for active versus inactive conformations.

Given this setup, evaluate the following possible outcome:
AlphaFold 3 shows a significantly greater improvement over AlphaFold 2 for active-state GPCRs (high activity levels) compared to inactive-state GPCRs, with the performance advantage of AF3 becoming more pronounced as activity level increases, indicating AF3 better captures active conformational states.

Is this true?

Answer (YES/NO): NO